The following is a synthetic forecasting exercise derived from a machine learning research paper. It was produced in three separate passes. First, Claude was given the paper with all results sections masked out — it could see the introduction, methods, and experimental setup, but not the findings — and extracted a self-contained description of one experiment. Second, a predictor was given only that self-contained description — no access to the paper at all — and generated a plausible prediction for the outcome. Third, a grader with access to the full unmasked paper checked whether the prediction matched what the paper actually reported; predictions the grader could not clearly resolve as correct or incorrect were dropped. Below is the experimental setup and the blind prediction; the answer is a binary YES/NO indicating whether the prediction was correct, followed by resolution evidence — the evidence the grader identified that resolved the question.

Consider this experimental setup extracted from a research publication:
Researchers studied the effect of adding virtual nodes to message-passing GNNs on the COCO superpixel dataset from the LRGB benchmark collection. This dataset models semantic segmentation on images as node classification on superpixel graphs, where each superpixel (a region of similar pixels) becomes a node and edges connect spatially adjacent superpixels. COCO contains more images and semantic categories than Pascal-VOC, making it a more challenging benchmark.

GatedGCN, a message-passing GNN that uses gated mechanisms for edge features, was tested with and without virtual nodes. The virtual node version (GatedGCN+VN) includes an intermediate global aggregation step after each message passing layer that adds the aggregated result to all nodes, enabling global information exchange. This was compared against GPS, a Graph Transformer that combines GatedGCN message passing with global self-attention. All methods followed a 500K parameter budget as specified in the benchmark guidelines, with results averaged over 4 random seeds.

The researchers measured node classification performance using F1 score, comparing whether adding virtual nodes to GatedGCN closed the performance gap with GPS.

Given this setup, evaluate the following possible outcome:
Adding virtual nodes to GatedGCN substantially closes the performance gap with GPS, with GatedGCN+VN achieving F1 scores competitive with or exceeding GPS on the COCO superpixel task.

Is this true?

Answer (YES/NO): NO